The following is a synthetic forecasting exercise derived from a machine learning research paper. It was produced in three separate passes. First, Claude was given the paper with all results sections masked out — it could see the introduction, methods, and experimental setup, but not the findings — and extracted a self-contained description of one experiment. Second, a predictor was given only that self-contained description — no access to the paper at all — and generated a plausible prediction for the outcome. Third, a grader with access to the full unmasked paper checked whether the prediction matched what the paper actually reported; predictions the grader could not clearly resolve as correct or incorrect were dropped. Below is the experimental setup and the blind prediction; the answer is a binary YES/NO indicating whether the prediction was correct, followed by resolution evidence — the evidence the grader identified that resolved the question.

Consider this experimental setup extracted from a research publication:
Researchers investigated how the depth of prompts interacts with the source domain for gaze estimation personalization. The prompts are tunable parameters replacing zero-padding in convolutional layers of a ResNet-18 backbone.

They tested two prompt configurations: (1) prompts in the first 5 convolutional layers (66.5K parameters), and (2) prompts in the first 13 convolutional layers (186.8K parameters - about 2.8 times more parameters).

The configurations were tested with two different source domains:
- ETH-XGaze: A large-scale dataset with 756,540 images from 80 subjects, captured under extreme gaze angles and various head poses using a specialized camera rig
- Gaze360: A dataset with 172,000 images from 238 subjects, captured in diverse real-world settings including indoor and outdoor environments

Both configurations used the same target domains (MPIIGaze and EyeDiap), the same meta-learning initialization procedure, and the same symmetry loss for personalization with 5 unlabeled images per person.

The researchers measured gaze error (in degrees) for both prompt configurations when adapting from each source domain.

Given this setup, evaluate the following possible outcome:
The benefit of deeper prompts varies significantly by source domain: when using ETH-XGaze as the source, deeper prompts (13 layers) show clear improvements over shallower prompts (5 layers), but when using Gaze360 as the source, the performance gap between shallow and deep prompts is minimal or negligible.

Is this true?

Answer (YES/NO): NO